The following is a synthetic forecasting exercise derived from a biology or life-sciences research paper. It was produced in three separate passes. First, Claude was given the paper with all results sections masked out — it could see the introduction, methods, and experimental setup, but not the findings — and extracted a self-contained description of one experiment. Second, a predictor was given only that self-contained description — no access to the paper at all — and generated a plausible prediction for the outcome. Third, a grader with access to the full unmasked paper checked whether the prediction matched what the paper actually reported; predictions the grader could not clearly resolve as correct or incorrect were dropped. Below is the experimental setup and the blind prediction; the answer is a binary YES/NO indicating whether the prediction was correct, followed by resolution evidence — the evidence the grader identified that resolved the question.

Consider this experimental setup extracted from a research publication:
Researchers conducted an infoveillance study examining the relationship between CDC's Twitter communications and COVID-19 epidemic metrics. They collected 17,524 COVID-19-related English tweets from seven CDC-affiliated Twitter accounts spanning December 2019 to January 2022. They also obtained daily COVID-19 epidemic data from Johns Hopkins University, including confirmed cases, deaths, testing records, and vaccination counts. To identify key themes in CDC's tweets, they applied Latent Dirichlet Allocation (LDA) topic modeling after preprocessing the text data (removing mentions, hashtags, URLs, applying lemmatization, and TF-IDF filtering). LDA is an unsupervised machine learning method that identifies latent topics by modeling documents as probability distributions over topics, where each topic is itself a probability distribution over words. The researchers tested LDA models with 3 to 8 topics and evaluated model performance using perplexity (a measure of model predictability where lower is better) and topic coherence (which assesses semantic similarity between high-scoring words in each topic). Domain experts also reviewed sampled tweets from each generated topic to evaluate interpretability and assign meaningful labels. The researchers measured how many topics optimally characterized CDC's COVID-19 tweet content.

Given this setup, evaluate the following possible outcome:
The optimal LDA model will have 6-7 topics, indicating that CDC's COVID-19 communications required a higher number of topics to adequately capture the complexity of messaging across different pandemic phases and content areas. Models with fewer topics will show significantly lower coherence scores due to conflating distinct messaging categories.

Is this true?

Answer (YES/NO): NO